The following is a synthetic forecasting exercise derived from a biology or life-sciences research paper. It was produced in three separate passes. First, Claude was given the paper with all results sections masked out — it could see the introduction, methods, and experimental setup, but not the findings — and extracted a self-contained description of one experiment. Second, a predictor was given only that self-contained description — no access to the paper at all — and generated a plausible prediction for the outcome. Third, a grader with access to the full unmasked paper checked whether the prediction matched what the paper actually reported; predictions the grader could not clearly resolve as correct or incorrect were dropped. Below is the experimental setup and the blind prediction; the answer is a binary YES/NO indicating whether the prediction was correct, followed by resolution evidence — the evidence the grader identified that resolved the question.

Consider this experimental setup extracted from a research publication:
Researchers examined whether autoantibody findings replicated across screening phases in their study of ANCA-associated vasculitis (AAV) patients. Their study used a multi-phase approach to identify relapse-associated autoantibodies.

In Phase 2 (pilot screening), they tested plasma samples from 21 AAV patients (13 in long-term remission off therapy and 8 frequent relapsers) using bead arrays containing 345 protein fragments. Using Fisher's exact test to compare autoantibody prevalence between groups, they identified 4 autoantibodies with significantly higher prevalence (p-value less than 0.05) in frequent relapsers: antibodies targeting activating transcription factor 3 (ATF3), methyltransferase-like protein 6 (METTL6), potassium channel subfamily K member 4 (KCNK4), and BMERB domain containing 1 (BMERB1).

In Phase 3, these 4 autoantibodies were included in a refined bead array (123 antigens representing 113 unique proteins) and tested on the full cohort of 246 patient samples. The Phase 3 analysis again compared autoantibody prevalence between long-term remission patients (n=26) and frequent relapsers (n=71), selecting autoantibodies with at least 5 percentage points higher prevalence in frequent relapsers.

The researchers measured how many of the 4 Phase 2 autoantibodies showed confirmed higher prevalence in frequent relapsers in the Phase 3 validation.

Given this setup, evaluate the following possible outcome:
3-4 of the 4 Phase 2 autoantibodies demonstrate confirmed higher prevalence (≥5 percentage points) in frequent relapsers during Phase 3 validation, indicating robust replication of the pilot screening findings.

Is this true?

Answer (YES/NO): NO